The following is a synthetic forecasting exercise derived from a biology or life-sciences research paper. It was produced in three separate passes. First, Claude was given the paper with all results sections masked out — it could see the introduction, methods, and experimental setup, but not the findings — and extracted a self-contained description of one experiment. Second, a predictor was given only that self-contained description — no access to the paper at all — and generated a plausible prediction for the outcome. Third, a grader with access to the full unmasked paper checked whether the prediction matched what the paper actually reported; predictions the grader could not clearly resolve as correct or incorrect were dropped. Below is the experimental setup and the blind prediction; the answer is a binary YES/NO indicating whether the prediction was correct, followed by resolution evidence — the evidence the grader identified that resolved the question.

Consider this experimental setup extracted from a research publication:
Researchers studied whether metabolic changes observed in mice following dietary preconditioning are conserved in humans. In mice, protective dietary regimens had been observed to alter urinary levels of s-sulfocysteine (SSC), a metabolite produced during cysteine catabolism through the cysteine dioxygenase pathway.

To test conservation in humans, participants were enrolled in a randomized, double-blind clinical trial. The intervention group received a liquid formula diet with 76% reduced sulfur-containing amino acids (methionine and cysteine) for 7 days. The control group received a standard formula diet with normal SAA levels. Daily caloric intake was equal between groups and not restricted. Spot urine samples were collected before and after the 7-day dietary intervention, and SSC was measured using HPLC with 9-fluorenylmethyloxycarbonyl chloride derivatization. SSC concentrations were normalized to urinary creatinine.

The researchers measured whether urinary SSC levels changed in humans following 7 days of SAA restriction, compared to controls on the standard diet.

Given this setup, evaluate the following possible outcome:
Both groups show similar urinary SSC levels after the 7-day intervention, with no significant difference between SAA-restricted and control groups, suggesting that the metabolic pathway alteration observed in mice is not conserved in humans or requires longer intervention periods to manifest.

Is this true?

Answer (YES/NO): NO